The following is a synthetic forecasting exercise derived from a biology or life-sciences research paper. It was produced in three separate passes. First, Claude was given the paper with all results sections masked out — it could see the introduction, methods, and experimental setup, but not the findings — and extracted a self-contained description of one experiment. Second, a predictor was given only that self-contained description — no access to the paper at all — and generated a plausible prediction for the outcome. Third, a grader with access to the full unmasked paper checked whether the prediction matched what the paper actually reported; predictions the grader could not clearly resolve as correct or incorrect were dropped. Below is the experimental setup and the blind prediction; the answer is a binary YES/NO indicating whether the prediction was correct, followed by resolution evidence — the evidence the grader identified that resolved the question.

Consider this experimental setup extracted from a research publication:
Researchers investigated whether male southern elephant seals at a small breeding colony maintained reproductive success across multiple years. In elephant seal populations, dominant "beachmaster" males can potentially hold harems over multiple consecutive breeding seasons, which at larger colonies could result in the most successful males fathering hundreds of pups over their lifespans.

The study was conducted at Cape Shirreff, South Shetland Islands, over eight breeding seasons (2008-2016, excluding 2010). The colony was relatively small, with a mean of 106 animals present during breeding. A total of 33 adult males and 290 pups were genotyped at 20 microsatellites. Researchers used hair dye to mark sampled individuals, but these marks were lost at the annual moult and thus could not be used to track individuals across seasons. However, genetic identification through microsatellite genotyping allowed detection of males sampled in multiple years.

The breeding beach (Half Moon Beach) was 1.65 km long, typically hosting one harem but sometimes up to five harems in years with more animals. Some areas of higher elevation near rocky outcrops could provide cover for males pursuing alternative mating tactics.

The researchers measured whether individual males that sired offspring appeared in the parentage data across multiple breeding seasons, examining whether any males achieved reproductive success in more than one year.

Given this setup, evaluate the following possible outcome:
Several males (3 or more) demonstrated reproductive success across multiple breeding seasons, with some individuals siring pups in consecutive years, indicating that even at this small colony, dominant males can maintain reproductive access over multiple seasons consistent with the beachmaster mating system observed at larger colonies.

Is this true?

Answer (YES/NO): NO